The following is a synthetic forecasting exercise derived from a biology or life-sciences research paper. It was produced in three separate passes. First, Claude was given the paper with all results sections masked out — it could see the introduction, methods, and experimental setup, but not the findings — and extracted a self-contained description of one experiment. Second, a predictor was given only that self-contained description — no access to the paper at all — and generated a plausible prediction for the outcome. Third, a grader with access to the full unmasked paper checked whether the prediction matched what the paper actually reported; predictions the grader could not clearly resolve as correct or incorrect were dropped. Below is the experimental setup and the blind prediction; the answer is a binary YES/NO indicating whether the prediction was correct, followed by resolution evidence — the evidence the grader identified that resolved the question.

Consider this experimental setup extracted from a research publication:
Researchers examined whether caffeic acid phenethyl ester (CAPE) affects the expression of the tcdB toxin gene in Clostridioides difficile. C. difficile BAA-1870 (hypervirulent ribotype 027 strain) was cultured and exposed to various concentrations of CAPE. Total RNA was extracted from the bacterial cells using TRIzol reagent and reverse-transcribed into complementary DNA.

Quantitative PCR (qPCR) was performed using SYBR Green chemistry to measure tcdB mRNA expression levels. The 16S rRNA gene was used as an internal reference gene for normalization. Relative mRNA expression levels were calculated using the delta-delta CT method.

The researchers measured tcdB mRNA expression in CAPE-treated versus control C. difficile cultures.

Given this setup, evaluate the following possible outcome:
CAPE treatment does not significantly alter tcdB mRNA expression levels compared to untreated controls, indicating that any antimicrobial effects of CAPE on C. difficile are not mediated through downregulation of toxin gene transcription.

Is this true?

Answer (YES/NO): NO